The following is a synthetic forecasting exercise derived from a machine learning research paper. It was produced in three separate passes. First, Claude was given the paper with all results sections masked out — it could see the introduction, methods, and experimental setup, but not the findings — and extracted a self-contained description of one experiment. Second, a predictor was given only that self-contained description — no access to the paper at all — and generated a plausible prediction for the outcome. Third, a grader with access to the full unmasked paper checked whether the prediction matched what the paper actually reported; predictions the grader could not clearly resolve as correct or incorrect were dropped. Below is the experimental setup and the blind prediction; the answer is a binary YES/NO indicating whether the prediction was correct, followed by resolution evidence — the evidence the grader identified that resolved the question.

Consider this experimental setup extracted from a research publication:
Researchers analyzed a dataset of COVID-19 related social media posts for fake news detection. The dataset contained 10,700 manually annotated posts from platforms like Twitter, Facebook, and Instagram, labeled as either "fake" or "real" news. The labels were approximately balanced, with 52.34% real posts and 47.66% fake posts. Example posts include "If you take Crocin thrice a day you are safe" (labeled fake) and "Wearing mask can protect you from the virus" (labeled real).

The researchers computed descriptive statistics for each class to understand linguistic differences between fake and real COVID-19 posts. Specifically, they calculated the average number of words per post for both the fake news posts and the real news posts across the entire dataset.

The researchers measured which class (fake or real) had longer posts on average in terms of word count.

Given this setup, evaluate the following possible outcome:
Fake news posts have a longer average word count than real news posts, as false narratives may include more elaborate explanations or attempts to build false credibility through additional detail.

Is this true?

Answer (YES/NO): NO